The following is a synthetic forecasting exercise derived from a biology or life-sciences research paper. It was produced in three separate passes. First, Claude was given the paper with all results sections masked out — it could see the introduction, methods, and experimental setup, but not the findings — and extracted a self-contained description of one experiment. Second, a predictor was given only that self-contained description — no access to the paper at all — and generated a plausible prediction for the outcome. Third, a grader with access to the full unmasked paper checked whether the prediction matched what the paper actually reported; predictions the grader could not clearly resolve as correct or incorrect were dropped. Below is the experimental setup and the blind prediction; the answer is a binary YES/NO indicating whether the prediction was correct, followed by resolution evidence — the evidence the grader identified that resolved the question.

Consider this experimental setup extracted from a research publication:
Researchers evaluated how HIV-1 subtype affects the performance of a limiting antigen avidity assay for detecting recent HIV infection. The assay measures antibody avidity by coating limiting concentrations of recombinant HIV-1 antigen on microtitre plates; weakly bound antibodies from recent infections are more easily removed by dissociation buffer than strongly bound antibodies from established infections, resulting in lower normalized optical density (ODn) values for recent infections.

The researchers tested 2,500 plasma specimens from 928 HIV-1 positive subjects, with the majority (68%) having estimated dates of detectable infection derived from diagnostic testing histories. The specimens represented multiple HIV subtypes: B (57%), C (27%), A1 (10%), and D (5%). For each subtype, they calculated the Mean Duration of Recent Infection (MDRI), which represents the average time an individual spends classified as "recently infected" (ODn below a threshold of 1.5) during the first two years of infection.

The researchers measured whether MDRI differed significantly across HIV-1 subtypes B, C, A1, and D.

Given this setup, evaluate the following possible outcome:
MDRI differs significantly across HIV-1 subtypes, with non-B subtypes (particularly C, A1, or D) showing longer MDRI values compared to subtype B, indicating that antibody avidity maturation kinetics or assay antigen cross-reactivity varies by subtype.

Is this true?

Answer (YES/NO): NO